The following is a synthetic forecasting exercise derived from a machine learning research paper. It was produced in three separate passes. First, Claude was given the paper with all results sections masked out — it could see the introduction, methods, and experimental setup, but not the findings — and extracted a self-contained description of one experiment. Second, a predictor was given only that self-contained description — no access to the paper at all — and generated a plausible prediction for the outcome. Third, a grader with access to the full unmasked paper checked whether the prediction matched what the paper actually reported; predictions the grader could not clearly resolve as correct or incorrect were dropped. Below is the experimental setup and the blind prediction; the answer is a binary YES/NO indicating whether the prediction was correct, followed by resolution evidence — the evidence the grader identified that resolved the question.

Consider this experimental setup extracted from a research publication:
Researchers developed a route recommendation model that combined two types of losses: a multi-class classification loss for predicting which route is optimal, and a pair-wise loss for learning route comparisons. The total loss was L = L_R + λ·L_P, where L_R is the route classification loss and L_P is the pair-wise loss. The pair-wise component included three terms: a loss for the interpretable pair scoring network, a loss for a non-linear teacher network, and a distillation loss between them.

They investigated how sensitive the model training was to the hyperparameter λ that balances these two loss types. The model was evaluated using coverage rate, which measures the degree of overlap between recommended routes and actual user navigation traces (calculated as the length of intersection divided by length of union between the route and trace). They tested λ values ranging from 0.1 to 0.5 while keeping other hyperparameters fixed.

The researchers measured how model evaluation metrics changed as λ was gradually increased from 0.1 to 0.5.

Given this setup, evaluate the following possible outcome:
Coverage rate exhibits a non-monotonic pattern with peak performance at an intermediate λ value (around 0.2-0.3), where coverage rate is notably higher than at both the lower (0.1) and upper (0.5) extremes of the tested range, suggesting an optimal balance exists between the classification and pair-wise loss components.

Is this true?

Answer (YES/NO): NO